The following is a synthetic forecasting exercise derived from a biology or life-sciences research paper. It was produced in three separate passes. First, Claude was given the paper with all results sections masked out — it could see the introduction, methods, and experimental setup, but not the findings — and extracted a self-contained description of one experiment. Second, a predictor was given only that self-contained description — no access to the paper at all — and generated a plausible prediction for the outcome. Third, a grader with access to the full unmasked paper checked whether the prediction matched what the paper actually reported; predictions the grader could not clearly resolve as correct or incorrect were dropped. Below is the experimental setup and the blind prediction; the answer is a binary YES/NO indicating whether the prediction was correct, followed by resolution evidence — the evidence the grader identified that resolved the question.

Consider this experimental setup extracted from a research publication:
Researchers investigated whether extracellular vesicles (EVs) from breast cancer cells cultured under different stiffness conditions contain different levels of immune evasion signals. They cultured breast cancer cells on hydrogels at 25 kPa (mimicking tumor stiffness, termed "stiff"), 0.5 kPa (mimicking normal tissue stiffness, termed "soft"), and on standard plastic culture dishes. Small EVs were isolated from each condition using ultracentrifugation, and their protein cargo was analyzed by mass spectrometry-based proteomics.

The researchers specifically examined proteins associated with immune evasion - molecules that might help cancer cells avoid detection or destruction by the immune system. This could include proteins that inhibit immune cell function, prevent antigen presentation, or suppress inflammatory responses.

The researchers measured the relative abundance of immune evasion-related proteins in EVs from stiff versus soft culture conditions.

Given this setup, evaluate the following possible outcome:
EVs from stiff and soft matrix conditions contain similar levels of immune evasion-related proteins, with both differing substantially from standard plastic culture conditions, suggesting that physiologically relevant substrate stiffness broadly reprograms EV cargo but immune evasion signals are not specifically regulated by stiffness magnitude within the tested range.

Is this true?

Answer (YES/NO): NO